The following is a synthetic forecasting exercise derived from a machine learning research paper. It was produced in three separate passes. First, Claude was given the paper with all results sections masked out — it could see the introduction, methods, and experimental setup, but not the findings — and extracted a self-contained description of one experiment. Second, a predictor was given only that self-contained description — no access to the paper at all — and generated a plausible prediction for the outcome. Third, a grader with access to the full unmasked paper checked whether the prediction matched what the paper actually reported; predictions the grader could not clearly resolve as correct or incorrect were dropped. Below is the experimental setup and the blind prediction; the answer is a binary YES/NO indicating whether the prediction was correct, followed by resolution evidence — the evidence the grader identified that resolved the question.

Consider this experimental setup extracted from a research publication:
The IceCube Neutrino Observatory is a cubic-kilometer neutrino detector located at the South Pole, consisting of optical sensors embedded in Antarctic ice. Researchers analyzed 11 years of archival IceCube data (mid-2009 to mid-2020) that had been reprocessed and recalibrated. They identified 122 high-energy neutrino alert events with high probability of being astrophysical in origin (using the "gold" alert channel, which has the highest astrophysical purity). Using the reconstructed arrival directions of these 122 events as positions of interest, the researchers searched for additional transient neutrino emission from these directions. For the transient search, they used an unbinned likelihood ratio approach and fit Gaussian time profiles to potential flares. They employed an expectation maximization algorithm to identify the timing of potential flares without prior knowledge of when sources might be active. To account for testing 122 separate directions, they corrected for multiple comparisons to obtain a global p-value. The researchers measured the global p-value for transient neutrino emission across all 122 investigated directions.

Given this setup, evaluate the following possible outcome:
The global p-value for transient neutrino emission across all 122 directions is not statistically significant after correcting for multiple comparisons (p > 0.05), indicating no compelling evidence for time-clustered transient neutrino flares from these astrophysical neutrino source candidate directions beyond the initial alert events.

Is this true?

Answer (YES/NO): YES